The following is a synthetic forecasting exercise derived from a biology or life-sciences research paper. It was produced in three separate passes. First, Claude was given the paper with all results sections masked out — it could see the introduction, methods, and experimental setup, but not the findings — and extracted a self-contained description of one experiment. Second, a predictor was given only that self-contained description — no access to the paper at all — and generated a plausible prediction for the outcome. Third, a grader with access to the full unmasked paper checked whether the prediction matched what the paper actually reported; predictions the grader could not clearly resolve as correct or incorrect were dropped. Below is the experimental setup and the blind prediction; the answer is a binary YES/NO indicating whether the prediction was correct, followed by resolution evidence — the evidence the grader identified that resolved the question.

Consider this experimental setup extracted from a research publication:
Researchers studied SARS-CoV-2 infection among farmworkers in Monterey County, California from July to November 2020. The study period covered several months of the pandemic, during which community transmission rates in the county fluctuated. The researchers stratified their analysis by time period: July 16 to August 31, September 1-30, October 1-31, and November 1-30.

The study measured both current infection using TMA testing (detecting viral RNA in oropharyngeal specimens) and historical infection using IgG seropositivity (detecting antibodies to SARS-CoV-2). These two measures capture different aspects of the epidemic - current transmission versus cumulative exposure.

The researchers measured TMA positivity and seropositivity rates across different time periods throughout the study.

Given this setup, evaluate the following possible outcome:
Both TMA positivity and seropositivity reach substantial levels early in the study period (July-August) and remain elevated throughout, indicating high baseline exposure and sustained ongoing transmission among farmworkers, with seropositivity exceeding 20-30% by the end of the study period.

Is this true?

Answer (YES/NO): NO